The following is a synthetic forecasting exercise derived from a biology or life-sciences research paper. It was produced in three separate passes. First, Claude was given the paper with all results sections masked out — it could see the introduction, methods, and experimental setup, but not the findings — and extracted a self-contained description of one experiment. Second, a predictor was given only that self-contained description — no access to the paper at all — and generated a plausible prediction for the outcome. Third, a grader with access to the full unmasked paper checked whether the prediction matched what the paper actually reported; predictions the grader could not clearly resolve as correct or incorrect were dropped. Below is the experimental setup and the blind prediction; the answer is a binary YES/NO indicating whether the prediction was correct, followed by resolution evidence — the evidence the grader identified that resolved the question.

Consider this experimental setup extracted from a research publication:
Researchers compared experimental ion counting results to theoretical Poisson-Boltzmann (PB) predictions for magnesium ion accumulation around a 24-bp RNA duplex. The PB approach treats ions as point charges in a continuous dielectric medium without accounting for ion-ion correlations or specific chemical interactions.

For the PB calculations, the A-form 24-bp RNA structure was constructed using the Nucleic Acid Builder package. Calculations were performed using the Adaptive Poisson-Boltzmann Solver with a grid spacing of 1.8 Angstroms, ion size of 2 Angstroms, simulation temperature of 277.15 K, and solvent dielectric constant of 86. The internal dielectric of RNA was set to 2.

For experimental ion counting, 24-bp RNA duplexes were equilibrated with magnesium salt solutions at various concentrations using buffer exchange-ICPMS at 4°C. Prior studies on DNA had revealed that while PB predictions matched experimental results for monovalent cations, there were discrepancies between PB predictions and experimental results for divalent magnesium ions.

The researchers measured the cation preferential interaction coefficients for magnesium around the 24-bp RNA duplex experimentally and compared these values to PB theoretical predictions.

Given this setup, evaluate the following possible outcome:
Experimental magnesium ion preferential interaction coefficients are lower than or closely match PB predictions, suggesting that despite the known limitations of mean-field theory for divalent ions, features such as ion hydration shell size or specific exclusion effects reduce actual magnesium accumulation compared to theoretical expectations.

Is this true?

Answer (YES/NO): NO